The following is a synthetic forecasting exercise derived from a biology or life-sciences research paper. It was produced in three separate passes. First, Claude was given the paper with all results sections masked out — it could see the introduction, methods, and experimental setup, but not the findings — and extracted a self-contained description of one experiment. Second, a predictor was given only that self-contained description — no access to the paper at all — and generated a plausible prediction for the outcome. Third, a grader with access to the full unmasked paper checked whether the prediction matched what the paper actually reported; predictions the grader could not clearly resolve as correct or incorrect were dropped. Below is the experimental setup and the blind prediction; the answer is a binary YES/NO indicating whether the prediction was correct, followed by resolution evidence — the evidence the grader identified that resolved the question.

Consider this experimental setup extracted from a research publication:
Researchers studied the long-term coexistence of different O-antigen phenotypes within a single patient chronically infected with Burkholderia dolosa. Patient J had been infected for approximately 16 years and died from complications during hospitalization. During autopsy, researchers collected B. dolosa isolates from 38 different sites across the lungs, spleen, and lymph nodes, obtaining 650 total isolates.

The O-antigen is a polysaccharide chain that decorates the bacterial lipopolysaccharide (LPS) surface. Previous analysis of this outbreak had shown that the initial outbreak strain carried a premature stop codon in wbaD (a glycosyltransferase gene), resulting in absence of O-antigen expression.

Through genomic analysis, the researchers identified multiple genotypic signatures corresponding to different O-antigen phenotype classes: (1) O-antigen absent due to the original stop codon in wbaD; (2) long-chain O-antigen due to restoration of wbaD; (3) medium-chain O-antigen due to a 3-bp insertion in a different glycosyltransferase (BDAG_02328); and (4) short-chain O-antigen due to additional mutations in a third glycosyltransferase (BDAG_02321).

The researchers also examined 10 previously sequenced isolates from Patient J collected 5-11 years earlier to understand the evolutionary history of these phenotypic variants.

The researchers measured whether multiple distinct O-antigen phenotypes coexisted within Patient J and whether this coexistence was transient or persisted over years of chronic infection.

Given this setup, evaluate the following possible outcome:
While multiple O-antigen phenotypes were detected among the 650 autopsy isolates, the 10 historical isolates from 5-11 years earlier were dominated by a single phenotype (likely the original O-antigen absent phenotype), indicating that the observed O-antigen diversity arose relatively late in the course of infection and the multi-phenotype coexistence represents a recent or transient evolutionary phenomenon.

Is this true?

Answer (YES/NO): NO